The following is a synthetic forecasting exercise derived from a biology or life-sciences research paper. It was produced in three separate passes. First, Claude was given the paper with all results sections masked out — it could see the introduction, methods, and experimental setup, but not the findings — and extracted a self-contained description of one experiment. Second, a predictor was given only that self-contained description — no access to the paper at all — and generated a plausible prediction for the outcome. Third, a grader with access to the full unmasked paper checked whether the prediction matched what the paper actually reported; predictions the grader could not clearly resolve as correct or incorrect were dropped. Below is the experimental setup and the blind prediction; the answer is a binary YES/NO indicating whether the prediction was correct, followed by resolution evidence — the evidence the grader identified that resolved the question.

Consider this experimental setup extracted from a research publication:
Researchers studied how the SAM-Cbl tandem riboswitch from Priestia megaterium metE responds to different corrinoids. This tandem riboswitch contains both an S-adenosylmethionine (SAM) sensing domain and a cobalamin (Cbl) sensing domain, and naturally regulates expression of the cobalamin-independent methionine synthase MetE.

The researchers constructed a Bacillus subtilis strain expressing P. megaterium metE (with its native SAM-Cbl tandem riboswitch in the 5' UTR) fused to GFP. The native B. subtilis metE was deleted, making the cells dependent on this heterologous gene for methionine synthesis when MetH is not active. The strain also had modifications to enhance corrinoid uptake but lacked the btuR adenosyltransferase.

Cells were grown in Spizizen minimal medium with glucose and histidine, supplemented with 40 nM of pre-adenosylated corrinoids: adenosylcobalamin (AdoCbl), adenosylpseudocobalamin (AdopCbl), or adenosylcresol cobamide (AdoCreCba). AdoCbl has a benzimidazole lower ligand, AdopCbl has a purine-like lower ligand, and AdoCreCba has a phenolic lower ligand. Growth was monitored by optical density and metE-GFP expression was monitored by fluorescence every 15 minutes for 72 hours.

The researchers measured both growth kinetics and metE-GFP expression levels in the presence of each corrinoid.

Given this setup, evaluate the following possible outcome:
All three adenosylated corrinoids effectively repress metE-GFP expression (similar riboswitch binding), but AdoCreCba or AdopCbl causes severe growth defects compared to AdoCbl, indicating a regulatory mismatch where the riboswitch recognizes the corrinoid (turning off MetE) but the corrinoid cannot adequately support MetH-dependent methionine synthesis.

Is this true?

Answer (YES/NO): NO